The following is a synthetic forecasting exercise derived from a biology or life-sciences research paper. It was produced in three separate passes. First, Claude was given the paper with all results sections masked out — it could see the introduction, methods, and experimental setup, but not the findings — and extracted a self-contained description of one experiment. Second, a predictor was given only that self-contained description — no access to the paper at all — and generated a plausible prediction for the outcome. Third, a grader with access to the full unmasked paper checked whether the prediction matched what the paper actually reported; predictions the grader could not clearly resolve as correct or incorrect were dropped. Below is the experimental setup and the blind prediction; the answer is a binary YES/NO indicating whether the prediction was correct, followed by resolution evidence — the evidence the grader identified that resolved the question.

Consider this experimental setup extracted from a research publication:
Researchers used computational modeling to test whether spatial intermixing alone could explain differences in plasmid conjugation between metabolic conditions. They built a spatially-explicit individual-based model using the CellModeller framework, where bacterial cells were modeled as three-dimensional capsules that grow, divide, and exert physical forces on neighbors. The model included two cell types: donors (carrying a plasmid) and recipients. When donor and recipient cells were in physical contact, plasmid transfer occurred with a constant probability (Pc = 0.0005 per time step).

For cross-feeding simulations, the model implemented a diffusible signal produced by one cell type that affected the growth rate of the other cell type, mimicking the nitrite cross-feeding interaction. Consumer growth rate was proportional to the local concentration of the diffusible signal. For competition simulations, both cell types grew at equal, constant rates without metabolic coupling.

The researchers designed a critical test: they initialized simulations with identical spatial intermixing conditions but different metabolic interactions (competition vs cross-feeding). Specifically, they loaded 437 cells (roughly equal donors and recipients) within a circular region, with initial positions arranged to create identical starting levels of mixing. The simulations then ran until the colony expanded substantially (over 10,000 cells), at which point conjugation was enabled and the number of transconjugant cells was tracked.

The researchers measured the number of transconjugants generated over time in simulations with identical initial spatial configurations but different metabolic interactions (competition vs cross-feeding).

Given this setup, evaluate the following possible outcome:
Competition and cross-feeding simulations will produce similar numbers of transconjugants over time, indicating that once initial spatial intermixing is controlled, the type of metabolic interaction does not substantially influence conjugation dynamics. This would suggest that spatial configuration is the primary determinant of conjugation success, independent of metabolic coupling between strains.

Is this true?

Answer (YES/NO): NO